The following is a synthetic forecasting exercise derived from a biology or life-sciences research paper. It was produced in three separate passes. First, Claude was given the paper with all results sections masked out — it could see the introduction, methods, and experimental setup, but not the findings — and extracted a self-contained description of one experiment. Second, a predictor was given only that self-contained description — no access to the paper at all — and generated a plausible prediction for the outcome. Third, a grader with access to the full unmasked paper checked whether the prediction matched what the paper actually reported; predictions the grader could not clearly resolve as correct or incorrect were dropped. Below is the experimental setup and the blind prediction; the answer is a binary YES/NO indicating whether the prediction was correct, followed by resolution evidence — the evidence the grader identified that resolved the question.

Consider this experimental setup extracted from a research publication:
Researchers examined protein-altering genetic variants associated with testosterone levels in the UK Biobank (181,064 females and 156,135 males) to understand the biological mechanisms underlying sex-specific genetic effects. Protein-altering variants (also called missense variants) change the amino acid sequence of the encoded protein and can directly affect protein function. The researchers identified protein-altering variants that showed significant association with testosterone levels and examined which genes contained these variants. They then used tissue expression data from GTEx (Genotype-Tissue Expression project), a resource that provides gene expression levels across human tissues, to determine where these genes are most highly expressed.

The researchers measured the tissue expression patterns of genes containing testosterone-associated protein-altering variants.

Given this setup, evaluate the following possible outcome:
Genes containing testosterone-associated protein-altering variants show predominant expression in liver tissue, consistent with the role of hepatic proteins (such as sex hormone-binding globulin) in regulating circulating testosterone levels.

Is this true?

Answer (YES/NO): NO